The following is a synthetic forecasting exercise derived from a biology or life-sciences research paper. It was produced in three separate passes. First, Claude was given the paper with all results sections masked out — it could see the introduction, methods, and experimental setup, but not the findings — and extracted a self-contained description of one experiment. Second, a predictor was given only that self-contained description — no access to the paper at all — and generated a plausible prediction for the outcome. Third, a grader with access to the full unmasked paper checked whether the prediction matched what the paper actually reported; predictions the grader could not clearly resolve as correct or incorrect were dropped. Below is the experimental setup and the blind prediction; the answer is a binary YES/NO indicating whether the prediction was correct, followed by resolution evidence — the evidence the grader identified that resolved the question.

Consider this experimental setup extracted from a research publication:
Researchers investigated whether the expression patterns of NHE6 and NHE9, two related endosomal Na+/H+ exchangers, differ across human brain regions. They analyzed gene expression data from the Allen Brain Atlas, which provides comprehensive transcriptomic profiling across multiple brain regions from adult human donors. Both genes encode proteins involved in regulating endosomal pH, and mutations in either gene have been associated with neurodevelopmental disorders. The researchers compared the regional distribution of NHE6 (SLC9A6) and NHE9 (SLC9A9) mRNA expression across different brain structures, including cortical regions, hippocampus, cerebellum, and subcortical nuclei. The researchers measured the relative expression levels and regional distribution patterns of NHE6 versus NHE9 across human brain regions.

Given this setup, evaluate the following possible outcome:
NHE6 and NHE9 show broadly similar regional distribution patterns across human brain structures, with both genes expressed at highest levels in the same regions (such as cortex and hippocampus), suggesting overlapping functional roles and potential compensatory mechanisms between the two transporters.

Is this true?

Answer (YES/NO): NO